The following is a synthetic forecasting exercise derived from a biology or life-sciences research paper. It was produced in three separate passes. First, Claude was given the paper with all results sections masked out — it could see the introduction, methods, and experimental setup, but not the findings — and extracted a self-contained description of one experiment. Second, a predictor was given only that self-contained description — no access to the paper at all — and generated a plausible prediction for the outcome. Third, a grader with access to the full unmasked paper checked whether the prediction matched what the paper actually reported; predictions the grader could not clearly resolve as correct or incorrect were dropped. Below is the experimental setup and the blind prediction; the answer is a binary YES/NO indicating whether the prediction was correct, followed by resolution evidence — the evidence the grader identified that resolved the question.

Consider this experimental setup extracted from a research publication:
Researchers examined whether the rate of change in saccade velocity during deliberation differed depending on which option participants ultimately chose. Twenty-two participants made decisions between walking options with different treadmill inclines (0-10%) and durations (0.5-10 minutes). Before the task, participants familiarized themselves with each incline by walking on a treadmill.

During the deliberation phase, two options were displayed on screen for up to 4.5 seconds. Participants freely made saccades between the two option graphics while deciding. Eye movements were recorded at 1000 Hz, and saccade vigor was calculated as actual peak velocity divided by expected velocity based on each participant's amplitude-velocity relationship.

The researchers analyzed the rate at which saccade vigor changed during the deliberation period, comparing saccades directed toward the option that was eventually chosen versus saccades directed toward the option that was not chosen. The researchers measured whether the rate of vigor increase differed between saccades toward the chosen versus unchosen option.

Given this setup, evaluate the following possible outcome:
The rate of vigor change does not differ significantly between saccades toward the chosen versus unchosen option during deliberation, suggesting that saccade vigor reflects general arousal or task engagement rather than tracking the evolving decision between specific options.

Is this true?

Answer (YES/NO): NO